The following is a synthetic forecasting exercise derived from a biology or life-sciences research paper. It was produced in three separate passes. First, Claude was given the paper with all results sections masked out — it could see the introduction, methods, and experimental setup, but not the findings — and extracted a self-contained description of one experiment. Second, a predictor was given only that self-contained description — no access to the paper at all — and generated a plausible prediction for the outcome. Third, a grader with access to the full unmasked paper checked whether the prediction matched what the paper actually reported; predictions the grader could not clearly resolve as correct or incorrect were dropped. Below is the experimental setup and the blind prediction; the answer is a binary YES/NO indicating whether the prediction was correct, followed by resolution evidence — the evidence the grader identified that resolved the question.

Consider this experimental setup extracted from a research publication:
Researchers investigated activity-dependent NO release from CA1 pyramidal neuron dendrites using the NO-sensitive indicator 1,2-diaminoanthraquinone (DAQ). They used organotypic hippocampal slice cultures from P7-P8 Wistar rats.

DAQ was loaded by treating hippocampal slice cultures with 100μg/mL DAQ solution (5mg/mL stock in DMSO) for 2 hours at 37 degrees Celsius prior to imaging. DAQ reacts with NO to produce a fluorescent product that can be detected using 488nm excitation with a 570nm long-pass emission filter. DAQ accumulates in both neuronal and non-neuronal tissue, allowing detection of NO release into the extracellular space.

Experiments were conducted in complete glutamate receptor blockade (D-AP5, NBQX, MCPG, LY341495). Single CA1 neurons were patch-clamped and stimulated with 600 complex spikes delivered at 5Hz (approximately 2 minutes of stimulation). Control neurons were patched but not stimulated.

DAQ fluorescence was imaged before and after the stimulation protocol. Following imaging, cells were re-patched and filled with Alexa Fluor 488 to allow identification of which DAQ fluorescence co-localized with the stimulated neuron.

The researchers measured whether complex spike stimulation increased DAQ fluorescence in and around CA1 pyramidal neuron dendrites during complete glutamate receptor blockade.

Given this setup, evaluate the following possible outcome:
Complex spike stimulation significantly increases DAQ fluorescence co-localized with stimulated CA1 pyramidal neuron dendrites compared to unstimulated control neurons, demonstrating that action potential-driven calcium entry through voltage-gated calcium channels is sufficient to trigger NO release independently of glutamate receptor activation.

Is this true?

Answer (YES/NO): YES